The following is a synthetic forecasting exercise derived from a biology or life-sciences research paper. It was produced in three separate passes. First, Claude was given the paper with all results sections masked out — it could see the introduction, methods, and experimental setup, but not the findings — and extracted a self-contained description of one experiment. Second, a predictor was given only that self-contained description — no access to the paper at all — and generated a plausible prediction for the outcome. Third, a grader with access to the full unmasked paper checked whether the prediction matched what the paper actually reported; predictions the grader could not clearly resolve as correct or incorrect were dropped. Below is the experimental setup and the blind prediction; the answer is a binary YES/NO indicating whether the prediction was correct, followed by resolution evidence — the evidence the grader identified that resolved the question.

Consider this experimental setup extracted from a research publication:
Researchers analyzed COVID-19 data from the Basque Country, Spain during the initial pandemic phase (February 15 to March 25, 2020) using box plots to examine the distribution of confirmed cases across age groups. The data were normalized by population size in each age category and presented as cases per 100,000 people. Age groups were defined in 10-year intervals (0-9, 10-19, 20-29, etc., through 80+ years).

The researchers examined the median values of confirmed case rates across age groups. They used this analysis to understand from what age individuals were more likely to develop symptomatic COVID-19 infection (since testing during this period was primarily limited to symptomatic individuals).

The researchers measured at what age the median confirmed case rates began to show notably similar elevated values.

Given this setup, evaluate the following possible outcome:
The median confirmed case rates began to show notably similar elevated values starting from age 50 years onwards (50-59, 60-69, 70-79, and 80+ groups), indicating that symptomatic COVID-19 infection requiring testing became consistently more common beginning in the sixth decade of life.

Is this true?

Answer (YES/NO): NO